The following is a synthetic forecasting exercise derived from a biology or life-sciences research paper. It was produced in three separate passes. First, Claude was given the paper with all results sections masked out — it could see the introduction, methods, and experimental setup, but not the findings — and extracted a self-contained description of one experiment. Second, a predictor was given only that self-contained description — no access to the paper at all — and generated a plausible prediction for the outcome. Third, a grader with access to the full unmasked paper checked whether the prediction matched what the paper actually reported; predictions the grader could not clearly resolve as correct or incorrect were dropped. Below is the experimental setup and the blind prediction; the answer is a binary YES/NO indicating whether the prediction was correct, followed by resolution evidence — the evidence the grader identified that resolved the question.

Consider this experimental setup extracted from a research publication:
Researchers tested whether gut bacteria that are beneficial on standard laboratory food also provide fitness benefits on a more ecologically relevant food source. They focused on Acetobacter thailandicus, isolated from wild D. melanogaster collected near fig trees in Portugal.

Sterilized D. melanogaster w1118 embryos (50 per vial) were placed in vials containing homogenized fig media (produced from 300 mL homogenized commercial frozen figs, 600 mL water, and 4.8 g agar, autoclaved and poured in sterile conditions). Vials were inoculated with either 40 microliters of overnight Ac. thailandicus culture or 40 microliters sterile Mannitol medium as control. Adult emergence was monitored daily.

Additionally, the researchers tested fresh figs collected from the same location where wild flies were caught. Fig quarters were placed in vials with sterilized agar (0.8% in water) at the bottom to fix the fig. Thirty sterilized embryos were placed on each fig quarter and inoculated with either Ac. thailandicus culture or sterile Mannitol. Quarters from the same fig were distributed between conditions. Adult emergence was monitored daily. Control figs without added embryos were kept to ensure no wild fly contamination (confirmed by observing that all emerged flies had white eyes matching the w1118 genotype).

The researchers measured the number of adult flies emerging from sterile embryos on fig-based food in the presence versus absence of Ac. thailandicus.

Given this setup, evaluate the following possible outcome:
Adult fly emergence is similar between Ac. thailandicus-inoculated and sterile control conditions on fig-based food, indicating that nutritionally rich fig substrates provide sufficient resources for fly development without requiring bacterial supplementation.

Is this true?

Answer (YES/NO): NO